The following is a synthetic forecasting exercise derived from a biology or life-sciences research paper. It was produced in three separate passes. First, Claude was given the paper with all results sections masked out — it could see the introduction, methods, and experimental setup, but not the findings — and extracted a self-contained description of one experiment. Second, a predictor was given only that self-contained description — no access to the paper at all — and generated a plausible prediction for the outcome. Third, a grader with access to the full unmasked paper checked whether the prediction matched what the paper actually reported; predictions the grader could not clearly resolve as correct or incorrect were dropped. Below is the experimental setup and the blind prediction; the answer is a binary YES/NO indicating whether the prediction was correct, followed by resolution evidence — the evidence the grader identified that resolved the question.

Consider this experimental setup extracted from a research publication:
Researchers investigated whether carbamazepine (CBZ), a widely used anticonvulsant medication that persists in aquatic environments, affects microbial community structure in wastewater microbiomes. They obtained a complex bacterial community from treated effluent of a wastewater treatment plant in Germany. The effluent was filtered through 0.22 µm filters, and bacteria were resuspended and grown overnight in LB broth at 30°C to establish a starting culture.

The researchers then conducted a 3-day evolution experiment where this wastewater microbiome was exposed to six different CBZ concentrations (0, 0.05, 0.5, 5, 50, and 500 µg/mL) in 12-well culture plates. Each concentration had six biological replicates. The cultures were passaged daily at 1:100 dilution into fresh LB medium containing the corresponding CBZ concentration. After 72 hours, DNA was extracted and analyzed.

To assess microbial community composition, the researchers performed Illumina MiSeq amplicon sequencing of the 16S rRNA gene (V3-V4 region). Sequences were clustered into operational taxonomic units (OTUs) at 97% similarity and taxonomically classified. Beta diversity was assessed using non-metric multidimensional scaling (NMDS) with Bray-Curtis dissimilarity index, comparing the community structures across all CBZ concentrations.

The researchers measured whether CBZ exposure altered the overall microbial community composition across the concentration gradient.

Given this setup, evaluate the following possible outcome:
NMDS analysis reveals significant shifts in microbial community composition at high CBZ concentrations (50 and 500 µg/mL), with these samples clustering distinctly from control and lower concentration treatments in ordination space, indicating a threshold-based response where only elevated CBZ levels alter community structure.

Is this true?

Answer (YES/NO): NO